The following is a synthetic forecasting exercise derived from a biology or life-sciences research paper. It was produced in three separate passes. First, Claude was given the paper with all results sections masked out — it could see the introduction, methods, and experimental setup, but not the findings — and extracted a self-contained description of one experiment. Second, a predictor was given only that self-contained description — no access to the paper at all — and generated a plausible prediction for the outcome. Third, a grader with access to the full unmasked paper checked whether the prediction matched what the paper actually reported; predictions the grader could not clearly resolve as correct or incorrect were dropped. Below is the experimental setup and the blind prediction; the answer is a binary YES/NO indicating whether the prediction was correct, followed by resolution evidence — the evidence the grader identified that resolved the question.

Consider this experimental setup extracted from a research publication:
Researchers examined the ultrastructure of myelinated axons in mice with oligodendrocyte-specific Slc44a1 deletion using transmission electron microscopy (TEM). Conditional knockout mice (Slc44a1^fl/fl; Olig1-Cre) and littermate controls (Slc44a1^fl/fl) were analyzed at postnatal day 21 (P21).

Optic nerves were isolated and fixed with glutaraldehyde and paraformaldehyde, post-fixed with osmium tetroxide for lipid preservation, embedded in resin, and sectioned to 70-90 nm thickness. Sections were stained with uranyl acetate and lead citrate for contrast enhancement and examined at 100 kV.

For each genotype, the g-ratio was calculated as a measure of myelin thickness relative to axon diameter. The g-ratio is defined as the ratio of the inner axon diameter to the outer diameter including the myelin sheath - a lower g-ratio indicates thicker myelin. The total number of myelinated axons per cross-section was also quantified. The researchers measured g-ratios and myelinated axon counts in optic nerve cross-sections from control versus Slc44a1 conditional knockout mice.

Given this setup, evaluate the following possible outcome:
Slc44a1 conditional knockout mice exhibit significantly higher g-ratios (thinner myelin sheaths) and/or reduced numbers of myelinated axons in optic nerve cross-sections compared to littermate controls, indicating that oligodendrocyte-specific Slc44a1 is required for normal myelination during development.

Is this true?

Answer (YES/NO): YES